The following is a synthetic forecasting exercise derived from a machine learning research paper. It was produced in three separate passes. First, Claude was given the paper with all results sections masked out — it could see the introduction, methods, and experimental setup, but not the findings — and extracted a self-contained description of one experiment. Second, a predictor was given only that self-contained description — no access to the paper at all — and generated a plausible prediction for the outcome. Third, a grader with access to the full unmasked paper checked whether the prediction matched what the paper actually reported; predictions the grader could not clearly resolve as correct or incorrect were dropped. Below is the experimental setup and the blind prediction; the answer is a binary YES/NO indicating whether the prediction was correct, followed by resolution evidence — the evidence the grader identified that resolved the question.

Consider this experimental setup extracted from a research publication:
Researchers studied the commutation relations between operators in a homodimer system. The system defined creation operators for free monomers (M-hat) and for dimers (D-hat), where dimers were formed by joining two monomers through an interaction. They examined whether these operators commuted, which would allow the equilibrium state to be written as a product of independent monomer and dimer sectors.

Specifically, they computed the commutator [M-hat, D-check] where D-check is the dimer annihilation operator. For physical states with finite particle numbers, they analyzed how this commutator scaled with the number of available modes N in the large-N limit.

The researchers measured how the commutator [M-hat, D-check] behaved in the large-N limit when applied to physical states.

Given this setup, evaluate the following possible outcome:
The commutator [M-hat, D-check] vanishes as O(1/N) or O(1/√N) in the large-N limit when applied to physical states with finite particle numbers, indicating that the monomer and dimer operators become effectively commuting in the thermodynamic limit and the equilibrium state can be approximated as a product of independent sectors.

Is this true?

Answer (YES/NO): NO